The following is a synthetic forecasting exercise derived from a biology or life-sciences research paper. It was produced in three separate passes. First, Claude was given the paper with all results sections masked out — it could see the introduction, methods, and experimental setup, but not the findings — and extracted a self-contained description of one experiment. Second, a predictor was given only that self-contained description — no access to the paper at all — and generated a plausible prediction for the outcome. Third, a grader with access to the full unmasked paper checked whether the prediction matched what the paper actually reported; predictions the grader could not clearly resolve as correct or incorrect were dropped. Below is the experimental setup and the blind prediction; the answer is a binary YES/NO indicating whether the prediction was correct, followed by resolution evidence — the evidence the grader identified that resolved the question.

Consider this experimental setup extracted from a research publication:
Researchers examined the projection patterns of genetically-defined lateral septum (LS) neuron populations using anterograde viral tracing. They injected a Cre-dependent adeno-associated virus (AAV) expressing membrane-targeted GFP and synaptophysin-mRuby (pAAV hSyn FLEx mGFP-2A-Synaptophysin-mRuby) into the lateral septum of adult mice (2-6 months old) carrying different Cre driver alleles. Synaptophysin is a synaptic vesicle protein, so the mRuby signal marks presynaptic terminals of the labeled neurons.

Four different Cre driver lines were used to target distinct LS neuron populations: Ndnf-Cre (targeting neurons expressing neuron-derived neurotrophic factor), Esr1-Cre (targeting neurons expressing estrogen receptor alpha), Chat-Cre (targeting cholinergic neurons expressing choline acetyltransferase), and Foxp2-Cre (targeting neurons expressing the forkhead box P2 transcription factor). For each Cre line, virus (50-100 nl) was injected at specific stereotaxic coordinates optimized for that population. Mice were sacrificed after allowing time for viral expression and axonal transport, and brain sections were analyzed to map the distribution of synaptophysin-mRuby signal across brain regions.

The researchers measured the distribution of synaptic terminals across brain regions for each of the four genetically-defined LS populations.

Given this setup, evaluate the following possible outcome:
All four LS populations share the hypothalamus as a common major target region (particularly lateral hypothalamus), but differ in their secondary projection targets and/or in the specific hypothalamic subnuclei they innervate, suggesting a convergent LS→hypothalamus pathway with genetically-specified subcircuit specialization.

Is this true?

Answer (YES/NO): NO